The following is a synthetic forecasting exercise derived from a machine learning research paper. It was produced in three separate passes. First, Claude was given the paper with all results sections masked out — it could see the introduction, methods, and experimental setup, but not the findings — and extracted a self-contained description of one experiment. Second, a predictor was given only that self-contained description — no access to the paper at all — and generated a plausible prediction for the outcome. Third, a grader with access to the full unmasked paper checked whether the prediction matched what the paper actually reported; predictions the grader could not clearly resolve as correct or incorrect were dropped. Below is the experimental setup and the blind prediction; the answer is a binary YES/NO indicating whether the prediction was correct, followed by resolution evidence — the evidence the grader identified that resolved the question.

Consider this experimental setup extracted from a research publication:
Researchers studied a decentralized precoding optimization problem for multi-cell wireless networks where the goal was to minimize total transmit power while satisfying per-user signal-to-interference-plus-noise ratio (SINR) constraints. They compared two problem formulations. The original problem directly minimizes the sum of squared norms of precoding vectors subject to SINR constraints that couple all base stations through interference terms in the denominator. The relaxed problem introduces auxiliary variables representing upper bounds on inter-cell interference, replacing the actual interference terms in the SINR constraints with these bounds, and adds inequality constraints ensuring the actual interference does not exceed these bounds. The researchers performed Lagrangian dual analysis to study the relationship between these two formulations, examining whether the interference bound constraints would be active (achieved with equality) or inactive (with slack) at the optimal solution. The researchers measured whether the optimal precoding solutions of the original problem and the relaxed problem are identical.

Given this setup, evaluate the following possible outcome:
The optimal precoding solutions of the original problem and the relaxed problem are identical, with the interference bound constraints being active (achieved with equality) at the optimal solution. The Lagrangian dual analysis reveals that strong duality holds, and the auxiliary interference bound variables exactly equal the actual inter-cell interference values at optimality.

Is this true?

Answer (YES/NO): YES